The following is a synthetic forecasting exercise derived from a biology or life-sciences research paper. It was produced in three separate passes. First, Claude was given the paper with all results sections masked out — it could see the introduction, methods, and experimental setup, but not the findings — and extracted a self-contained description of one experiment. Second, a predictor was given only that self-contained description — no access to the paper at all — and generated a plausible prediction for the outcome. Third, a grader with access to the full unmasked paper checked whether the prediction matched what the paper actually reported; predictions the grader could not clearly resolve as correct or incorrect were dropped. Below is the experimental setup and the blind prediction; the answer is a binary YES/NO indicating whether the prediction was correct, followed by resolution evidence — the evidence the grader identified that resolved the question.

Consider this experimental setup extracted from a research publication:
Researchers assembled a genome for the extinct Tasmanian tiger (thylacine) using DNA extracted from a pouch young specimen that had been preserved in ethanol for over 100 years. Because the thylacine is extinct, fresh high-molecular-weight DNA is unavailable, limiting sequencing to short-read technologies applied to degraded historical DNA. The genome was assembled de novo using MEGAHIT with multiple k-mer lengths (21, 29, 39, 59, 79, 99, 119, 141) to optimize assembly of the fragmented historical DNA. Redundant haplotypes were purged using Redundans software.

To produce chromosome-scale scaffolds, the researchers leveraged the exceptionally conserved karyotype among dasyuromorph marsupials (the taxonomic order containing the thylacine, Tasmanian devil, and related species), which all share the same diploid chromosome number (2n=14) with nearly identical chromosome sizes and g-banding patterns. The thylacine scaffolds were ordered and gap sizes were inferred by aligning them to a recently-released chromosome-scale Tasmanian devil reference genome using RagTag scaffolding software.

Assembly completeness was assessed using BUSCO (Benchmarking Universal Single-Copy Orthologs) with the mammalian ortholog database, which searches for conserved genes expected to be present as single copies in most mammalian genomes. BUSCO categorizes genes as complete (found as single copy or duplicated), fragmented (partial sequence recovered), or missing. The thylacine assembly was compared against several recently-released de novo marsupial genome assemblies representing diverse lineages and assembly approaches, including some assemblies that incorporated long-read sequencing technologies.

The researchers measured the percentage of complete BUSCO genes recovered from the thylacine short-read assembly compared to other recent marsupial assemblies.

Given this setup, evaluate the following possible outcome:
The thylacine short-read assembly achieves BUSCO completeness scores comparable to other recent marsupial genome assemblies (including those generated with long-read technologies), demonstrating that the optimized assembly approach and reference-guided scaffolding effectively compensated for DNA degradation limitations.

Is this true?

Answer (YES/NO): NO